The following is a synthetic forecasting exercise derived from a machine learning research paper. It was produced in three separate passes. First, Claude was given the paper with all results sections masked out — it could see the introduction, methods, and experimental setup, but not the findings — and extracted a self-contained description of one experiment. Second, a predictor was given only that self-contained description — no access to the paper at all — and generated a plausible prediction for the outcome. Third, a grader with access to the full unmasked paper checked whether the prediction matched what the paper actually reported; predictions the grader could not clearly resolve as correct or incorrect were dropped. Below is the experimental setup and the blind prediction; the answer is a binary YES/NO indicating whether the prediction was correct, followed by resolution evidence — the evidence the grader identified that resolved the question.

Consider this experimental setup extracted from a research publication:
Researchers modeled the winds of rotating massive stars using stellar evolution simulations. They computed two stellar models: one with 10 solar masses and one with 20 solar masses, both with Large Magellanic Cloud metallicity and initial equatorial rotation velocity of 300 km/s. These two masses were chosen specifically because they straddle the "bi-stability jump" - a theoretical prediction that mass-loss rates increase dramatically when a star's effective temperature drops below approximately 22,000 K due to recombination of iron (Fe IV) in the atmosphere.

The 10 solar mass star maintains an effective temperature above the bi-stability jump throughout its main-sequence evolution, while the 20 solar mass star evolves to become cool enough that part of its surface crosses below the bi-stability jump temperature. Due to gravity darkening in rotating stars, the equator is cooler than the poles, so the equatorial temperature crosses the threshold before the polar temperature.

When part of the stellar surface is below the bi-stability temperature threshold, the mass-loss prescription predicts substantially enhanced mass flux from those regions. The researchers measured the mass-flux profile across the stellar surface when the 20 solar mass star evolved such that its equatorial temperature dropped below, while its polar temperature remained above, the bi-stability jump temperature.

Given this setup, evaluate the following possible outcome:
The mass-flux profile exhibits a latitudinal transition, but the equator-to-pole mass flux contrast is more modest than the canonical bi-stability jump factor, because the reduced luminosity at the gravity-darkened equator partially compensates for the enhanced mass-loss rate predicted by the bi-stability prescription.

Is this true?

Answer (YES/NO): NO